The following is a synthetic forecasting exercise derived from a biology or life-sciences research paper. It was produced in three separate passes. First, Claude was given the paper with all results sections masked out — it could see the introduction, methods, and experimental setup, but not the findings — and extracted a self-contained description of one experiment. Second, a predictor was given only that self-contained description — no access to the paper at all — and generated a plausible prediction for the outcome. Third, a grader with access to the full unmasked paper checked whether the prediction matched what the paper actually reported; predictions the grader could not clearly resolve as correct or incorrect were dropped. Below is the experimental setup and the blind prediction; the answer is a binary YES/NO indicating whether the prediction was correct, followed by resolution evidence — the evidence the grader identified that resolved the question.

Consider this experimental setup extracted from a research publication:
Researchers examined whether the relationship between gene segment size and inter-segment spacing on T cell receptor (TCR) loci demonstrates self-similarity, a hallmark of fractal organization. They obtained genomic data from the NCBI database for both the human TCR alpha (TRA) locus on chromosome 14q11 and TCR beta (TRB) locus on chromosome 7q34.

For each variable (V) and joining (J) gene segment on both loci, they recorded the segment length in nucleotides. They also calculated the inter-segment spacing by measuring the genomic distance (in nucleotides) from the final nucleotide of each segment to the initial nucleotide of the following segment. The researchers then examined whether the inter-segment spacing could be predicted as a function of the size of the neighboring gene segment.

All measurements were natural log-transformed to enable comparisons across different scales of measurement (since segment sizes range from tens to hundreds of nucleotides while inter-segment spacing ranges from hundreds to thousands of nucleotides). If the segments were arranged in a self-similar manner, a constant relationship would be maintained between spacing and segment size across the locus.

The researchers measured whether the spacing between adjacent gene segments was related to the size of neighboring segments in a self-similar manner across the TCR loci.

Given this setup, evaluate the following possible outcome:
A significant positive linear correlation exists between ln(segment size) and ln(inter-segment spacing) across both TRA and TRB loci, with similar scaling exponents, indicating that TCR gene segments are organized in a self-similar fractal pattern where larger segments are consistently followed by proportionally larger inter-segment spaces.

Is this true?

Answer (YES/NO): YES